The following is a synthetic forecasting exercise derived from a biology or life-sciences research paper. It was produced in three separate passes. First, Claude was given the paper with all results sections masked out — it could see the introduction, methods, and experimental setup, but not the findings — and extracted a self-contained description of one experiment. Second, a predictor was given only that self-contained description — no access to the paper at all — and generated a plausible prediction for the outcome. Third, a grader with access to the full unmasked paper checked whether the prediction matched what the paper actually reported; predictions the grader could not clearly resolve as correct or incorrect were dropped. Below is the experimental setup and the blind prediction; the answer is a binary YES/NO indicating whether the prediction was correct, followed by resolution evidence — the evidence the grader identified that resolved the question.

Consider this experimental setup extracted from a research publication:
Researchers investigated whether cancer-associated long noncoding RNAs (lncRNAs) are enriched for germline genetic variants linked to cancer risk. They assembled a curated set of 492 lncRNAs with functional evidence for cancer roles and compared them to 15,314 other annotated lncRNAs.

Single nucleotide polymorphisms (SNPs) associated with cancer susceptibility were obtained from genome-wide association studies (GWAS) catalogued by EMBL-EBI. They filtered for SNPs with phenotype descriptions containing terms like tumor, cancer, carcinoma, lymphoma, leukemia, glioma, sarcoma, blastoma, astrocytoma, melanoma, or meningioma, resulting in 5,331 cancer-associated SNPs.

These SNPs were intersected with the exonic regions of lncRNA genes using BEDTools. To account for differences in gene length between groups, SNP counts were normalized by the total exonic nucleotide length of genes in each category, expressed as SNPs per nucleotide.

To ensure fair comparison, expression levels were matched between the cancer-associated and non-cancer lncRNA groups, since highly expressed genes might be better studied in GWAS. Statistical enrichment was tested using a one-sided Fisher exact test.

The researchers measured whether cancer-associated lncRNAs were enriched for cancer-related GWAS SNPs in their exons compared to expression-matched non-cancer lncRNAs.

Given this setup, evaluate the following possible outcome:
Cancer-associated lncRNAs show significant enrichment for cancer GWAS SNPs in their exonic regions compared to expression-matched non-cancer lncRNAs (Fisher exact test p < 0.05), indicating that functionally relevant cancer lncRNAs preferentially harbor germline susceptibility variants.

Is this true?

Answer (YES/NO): YES